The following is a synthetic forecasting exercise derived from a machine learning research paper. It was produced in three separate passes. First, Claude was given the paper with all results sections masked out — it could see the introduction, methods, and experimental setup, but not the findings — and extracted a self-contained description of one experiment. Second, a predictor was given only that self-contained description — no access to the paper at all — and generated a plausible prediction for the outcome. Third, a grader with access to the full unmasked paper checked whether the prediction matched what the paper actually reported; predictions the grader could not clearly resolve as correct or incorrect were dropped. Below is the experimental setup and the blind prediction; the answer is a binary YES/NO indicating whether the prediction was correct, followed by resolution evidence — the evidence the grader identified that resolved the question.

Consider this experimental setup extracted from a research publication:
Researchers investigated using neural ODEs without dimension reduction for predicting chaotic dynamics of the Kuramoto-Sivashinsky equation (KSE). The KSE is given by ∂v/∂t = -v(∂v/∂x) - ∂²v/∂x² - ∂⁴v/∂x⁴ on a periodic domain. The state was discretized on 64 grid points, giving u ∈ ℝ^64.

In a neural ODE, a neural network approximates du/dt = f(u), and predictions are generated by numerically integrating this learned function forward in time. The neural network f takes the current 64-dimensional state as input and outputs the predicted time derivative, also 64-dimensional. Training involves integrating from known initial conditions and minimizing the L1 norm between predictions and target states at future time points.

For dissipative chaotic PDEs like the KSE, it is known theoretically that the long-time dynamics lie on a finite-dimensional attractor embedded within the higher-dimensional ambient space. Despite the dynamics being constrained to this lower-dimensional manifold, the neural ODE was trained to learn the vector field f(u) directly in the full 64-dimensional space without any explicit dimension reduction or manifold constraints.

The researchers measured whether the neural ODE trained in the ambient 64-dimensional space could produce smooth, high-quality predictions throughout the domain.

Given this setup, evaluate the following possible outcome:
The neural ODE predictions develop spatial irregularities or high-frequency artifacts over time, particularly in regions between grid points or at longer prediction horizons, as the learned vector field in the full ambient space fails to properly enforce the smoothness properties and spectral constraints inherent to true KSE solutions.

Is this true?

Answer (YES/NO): YES